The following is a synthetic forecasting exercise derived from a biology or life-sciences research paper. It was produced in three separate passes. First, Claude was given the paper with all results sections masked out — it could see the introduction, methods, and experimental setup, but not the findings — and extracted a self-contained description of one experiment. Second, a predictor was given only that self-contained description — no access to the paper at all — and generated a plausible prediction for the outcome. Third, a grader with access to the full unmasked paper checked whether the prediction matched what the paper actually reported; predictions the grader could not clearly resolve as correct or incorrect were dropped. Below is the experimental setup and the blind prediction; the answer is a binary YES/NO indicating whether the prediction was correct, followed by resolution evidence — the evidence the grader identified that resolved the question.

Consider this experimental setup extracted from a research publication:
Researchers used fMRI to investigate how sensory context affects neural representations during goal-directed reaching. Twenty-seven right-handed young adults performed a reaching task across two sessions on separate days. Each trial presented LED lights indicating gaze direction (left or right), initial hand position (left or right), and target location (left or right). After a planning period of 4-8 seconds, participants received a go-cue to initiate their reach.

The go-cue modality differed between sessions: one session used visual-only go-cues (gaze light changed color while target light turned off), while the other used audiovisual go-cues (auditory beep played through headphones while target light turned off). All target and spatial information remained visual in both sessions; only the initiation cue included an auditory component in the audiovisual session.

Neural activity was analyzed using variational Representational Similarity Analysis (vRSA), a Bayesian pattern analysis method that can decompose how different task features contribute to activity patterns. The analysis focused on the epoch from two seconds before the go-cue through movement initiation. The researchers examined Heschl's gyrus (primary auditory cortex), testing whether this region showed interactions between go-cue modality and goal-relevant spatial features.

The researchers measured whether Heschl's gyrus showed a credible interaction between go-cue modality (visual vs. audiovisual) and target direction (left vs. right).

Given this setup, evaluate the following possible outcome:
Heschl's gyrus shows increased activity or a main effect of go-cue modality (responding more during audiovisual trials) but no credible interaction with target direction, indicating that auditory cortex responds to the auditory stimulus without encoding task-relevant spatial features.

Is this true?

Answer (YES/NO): NO